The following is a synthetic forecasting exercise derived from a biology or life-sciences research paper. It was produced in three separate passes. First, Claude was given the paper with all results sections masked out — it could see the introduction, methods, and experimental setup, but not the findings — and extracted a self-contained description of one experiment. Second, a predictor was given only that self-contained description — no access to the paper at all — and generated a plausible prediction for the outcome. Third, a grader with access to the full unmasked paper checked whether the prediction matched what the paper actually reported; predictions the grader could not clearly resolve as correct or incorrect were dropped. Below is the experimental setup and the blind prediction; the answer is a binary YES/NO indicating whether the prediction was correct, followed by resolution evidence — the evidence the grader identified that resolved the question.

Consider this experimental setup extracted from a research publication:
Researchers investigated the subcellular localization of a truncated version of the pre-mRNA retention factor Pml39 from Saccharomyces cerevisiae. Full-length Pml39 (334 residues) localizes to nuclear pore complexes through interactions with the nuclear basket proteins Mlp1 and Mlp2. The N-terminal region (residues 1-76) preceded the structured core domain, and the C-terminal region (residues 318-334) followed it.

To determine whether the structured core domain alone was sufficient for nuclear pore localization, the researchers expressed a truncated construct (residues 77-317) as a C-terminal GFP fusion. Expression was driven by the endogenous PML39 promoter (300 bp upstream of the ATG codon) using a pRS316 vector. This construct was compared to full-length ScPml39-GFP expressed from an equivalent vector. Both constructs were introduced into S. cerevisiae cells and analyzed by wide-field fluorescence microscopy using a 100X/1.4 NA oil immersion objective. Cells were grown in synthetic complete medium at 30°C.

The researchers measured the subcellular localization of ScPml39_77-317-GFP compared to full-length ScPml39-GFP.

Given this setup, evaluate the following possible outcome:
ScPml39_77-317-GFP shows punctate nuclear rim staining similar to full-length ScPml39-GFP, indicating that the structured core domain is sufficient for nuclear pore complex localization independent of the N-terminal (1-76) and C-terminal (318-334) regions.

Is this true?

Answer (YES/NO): YES